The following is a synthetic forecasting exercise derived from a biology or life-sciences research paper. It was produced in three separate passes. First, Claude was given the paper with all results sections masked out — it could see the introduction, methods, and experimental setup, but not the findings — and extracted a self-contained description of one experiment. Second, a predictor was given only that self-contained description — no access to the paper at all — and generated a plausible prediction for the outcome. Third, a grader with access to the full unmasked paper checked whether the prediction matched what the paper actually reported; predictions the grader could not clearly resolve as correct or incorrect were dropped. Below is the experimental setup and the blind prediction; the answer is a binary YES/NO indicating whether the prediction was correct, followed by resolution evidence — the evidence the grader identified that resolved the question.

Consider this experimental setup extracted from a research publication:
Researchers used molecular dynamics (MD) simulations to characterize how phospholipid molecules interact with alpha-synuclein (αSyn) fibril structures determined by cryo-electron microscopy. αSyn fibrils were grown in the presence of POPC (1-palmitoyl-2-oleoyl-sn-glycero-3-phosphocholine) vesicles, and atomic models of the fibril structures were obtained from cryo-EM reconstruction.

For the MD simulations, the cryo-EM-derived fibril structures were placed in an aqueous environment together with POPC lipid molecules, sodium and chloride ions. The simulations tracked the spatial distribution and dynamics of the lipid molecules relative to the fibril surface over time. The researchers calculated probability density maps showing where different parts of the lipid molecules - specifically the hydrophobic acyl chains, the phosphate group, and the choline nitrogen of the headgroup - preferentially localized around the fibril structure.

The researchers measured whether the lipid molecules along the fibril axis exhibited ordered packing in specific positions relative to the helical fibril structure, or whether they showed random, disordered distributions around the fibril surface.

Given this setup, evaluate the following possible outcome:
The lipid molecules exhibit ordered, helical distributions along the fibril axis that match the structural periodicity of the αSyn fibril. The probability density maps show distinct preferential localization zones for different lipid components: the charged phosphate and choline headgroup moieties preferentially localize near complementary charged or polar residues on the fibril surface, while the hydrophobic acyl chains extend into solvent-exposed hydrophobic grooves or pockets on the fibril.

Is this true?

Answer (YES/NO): YES